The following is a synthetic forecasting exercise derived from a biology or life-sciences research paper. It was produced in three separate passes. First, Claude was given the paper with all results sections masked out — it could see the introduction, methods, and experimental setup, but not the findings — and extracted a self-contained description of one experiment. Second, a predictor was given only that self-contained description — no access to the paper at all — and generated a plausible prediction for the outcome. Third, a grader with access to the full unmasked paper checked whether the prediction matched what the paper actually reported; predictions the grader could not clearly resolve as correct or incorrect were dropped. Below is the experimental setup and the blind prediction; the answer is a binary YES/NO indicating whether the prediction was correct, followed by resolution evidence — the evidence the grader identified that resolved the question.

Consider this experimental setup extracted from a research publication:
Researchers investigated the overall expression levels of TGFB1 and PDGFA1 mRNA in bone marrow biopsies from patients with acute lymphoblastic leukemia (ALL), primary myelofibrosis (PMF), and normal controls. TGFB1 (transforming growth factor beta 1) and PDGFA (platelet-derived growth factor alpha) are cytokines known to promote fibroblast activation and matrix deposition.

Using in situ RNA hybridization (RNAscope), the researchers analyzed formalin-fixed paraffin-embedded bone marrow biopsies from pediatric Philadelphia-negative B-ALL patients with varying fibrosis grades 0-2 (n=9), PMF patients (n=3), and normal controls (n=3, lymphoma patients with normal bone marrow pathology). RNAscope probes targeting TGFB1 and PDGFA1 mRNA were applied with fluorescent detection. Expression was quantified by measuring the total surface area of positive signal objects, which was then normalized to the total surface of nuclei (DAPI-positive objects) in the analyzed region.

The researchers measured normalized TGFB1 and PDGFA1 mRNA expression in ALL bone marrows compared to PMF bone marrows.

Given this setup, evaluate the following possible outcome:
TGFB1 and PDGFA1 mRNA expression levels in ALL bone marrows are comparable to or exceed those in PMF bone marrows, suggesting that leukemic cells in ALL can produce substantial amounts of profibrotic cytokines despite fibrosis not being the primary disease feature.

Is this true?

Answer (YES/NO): YES